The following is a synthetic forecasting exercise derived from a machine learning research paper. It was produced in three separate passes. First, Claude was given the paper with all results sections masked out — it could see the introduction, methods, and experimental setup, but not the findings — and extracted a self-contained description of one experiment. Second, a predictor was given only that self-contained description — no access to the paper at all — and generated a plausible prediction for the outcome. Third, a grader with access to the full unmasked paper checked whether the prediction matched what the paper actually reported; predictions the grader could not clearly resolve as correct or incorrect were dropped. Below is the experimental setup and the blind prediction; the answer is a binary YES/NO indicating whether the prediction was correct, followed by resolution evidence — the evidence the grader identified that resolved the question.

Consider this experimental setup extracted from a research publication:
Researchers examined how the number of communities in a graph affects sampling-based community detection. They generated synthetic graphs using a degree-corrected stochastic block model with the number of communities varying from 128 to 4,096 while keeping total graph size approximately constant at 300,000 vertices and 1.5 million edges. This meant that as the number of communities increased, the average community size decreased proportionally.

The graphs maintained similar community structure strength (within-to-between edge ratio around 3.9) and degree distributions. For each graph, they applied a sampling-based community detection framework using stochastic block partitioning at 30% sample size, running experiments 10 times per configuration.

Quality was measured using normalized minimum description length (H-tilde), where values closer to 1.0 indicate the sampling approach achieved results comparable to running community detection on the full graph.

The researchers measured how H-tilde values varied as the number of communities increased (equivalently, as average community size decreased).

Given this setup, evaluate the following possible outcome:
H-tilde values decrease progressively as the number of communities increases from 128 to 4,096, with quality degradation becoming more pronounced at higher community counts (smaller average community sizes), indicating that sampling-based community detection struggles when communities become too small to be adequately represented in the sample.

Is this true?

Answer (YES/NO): YES